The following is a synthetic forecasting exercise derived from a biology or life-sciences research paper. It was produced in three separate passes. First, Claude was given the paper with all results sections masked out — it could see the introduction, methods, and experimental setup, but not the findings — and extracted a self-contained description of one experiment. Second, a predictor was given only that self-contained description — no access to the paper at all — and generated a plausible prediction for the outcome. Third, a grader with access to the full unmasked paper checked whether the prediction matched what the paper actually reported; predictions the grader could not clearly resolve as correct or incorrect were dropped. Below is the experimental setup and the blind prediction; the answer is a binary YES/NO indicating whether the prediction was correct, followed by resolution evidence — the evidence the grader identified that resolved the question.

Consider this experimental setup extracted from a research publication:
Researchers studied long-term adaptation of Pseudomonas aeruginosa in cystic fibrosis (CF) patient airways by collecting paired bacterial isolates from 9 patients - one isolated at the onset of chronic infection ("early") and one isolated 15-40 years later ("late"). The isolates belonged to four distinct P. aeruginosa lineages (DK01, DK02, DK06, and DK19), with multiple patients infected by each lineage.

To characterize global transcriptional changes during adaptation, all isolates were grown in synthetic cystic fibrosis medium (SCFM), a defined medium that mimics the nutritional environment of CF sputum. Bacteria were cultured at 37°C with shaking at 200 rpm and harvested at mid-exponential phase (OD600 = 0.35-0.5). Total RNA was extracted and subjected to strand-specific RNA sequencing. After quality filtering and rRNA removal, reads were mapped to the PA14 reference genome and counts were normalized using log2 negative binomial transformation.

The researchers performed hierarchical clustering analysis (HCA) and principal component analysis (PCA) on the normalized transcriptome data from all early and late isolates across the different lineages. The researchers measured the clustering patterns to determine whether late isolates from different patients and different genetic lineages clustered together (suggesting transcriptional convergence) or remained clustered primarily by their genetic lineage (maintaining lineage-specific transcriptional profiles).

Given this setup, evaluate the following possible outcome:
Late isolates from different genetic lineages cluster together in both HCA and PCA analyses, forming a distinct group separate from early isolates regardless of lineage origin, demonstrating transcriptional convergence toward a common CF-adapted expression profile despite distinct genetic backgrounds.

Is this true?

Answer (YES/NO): NO